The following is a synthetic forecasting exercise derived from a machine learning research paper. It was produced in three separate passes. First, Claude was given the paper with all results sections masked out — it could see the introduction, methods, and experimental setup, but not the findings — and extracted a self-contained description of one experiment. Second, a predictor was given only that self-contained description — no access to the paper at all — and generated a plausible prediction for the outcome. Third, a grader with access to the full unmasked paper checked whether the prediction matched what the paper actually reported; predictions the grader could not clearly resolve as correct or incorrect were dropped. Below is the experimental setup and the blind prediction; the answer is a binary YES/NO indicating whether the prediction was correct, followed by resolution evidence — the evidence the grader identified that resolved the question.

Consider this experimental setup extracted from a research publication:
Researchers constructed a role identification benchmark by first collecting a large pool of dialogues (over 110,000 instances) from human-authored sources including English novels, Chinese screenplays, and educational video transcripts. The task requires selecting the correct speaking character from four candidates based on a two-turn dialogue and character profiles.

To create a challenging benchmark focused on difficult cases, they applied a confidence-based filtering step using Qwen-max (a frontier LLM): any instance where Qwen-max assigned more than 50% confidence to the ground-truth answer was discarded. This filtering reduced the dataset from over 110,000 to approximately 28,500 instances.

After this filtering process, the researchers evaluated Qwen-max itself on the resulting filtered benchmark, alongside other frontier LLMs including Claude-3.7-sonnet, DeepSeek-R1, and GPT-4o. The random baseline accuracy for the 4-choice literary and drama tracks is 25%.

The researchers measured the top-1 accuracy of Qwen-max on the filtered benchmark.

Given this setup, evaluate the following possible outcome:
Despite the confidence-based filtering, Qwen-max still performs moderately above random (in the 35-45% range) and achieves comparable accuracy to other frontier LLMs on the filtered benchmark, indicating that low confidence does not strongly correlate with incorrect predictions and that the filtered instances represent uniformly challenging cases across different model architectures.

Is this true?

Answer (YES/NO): NO